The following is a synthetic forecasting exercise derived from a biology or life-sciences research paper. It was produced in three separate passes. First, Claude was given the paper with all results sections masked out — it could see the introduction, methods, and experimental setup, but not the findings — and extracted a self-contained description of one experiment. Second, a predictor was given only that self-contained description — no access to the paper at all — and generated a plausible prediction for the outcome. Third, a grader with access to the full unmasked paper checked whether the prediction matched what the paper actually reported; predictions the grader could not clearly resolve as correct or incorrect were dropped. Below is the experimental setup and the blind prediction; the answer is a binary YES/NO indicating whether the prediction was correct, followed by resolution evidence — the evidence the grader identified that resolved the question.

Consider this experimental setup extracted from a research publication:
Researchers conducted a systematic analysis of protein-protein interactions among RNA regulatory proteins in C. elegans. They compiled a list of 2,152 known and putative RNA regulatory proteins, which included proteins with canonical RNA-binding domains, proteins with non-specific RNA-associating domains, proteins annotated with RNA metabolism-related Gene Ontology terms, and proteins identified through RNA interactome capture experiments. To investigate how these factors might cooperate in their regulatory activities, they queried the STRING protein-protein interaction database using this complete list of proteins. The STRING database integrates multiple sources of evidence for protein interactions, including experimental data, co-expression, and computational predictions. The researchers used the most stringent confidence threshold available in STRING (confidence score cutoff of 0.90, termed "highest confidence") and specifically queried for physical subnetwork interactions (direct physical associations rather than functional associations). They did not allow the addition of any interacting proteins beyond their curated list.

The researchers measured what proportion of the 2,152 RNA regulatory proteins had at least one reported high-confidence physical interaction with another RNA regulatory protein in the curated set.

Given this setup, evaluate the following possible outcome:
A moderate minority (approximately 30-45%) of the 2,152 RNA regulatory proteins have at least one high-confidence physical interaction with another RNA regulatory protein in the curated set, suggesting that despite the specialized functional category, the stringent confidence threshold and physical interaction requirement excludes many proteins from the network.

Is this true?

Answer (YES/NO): YES